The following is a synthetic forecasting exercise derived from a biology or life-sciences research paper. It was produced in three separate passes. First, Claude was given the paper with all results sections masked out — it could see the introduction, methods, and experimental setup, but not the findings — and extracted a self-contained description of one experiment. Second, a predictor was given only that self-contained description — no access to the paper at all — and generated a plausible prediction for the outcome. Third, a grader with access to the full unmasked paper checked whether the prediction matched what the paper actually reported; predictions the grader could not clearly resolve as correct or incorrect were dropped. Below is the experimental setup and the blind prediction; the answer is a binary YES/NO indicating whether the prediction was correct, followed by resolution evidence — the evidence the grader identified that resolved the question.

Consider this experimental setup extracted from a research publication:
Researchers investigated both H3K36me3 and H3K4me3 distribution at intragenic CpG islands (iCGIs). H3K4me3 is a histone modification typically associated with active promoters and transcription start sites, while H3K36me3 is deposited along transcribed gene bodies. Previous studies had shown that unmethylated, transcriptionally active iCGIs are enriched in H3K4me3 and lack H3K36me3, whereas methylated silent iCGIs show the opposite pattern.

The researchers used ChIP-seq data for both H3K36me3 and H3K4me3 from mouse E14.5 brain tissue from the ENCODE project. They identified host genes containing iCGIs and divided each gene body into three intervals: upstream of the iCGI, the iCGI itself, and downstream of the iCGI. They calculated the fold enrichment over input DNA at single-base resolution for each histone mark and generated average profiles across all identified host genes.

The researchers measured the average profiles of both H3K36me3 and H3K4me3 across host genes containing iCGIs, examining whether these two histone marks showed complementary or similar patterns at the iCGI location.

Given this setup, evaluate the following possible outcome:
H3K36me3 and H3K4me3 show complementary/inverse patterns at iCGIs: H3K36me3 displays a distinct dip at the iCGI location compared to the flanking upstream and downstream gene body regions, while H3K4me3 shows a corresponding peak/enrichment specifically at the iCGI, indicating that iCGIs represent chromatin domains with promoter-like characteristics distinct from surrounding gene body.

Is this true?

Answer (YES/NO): YES